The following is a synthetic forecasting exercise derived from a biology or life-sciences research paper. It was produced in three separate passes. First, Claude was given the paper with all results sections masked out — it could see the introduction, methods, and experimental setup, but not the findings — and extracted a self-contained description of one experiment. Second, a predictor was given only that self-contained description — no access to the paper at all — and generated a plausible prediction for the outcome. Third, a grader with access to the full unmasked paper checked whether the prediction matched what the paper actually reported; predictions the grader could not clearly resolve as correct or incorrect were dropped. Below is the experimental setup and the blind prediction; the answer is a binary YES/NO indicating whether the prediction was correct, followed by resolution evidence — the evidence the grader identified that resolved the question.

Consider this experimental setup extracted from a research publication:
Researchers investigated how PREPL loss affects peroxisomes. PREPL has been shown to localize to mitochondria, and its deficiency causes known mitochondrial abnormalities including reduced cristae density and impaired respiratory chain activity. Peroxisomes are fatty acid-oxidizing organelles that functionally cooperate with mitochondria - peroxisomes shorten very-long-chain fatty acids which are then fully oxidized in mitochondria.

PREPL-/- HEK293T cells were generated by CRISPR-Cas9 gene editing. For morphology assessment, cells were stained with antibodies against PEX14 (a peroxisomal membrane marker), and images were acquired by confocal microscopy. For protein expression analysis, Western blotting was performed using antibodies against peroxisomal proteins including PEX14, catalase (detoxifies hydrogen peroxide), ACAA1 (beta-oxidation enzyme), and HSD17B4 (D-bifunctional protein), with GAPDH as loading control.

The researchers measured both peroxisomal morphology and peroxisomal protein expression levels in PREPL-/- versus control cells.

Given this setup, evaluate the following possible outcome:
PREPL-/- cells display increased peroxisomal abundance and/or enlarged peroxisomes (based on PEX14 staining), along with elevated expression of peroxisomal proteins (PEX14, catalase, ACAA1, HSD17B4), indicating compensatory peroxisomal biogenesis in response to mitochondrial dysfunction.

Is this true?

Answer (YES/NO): NO